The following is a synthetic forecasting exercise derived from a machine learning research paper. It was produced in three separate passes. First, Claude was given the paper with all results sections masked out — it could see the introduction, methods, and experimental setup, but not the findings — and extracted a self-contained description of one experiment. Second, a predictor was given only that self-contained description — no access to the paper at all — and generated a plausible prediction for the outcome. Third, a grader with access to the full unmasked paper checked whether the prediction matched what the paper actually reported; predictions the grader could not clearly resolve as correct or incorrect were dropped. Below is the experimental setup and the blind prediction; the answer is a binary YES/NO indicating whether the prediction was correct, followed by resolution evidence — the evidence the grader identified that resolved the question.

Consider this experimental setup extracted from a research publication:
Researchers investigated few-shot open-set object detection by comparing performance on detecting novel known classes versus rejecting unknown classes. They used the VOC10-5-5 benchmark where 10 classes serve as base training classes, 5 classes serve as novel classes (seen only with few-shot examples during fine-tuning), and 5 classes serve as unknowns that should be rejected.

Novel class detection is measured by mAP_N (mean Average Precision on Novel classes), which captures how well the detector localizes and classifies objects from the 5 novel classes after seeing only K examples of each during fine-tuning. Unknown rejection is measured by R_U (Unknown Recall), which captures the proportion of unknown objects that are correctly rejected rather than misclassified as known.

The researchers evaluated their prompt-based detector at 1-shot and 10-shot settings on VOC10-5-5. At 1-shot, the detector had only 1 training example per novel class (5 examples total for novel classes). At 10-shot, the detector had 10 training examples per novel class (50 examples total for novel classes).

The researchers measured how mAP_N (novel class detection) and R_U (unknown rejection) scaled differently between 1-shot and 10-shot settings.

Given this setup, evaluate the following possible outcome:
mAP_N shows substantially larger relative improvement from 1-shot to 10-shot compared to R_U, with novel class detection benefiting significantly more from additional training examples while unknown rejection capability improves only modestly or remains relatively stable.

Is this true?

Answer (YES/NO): YES